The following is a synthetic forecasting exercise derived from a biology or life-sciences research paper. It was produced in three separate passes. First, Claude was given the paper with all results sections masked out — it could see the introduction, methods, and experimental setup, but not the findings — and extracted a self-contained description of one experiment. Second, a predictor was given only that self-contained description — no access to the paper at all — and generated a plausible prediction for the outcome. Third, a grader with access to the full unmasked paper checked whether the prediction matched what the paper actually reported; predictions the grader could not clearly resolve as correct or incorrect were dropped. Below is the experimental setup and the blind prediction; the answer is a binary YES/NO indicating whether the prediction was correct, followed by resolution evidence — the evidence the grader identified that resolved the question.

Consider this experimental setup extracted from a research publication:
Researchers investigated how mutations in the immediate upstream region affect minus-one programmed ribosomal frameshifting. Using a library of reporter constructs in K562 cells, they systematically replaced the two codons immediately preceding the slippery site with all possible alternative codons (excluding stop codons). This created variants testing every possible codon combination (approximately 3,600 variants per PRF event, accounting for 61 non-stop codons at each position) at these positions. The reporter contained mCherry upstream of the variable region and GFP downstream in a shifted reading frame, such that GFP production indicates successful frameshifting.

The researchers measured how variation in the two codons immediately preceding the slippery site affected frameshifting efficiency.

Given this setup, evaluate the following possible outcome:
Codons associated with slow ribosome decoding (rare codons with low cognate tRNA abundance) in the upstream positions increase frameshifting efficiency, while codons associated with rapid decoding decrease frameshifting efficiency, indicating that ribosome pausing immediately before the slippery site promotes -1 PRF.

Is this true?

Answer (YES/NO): YES